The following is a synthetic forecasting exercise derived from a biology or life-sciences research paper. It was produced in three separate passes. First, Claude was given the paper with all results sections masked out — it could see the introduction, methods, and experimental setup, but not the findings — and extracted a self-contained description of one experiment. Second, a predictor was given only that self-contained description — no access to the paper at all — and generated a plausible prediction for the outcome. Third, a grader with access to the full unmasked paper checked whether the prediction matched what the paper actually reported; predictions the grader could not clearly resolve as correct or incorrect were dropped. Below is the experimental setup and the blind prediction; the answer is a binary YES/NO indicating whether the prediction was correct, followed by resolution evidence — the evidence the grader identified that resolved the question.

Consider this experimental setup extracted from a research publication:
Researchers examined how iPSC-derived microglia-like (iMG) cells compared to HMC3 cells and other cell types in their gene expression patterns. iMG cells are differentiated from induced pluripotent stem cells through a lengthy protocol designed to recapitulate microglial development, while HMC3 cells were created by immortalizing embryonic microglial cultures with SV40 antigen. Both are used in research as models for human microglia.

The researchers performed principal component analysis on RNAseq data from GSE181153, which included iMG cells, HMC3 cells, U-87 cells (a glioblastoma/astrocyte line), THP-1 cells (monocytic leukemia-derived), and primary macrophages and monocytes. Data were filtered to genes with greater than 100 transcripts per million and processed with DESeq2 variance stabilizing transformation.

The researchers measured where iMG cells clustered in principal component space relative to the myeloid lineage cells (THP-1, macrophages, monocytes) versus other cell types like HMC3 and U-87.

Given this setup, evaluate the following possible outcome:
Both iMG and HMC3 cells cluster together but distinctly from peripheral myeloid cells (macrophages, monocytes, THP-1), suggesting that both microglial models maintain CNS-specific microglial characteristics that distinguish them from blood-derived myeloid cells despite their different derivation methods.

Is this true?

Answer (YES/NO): NO